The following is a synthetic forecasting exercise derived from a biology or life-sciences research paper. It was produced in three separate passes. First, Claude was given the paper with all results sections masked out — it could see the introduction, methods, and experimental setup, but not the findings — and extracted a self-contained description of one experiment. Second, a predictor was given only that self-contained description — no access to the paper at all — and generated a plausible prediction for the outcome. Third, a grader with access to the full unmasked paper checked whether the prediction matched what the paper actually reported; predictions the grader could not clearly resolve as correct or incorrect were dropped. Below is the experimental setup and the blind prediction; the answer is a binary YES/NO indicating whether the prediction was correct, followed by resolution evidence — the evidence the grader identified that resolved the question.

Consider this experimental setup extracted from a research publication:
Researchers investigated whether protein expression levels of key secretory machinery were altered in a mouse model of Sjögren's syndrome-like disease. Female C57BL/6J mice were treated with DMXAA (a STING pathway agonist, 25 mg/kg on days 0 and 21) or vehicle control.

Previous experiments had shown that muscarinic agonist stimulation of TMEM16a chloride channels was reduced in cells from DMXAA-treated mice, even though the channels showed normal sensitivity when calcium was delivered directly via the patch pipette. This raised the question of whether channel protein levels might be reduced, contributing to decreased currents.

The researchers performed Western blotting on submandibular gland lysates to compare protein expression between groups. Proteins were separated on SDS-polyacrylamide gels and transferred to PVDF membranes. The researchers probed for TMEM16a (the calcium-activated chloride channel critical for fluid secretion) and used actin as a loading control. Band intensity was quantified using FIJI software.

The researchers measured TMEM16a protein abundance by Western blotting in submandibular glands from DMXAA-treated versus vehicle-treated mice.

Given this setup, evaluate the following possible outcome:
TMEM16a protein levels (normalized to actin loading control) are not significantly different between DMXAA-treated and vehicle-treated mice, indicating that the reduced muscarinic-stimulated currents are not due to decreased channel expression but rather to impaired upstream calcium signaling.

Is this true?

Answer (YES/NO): NO